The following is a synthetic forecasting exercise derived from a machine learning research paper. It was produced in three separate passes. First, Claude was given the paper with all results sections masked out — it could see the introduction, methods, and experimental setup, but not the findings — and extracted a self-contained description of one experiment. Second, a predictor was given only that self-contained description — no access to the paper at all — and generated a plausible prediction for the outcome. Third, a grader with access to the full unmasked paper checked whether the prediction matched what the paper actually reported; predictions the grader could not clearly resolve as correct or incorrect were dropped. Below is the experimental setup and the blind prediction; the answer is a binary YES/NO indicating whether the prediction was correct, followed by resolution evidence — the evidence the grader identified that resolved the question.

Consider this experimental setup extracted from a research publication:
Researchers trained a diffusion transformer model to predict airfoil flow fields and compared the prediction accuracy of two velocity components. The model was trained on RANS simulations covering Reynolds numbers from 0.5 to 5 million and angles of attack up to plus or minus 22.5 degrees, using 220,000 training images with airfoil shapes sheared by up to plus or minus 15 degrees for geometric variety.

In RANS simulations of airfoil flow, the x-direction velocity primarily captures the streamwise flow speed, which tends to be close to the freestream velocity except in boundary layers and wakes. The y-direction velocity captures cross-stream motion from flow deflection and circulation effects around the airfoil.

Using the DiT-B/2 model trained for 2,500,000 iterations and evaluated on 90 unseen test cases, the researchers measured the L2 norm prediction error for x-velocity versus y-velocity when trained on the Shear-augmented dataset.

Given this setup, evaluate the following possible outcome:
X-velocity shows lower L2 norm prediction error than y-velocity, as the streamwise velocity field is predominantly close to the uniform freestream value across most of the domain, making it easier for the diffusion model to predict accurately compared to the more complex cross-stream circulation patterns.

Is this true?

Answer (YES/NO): YES